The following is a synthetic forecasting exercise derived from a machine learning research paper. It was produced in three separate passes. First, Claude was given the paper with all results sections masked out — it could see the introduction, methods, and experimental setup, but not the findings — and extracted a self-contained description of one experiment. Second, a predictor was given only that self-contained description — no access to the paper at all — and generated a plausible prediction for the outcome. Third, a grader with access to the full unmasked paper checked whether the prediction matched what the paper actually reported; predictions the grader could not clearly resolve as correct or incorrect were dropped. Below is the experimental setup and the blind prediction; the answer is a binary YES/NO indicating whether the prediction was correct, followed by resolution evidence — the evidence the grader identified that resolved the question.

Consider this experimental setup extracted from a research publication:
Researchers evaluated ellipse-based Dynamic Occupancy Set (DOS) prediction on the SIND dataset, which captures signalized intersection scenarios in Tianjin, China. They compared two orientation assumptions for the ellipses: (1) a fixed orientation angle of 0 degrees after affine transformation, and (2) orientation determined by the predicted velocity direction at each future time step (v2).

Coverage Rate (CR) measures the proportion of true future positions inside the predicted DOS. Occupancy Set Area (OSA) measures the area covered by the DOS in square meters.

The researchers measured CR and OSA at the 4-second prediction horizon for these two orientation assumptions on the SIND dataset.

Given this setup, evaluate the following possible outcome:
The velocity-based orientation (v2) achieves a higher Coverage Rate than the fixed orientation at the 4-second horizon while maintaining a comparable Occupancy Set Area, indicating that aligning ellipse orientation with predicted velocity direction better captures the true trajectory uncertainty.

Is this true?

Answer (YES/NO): NO